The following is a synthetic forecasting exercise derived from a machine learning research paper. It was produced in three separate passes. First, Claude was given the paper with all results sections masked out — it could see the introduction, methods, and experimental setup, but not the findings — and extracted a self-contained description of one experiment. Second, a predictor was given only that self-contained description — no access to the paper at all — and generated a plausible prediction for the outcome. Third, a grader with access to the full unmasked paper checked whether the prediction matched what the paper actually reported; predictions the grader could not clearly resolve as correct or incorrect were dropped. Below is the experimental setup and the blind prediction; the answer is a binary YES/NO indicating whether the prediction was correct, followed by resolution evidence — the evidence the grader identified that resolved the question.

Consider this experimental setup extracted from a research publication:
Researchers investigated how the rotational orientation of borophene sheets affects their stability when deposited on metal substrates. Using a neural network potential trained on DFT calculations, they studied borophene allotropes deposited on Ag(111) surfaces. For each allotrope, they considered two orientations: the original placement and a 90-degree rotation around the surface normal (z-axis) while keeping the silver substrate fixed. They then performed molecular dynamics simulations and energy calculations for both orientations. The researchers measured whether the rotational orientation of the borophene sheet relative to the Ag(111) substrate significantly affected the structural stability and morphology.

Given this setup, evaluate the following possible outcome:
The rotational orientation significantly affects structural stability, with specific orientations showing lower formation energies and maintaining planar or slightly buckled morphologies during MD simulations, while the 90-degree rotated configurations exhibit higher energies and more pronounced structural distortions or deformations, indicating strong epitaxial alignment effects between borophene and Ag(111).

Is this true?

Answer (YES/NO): NO